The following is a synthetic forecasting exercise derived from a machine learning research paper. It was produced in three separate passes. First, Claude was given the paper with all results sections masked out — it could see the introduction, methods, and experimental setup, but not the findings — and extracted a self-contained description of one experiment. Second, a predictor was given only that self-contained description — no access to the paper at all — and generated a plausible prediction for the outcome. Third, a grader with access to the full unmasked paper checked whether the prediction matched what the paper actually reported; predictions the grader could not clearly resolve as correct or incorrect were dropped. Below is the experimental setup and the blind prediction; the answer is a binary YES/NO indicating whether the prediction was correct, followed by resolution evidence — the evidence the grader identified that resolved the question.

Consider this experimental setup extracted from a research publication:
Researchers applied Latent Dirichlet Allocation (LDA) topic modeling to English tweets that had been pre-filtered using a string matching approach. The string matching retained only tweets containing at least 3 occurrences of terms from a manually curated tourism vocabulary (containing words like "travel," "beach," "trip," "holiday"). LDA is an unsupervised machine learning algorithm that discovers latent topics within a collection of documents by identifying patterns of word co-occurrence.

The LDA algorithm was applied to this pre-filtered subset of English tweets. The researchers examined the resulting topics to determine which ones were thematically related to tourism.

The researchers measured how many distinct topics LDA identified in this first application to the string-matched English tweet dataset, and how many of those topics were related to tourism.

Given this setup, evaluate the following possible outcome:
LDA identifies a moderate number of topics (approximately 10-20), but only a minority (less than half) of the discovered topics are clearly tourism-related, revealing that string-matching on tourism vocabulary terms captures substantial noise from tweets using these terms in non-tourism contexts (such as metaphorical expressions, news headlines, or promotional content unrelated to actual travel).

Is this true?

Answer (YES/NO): NO